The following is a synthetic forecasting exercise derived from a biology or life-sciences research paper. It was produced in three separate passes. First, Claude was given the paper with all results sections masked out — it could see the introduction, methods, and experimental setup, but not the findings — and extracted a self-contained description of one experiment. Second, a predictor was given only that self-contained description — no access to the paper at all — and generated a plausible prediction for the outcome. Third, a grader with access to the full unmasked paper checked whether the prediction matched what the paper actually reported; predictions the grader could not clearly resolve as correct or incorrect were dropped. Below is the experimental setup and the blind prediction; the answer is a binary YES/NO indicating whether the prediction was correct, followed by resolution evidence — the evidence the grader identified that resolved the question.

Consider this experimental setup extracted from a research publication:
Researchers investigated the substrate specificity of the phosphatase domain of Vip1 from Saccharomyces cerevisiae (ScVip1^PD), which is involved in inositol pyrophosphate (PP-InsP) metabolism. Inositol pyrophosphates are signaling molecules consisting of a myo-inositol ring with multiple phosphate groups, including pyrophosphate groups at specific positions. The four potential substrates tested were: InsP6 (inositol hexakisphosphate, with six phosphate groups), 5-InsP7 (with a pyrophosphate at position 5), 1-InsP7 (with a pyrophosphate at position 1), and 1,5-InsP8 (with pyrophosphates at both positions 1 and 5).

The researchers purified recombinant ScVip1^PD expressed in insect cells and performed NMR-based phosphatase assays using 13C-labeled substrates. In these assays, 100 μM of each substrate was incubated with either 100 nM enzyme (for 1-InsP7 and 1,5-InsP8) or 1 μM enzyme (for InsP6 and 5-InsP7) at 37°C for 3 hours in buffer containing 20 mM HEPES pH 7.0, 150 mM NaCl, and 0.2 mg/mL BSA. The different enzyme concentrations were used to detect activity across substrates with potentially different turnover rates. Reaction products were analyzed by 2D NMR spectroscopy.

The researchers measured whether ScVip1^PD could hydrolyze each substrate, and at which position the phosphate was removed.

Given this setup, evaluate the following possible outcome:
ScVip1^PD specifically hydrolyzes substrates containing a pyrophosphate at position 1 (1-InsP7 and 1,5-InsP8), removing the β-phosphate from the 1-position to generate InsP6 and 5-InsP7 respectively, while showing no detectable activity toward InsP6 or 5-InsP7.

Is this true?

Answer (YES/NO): NO